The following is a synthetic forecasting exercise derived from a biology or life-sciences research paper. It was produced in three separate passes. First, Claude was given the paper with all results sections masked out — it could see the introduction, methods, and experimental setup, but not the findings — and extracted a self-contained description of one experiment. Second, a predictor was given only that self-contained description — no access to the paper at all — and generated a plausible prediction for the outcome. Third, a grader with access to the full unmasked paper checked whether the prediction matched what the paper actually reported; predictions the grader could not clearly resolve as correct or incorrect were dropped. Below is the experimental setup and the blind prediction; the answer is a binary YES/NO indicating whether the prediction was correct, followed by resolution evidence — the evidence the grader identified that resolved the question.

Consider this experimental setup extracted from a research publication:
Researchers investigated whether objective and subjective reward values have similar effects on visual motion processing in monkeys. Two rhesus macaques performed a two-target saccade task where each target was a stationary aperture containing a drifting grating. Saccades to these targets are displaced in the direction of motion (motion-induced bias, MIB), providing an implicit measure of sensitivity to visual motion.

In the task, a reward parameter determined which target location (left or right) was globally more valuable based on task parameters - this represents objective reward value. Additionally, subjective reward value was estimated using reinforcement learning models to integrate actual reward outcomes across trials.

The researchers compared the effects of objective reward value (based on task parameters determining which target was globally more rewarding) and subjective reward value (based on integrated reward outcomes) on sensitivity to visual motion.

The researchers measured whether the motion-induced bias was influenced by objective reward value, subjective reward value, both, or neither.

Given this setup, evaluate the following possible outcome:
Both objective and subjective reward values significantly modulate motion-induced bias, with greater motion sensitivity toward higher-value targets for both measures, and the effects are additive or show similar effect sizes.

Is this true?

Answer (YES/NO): NO